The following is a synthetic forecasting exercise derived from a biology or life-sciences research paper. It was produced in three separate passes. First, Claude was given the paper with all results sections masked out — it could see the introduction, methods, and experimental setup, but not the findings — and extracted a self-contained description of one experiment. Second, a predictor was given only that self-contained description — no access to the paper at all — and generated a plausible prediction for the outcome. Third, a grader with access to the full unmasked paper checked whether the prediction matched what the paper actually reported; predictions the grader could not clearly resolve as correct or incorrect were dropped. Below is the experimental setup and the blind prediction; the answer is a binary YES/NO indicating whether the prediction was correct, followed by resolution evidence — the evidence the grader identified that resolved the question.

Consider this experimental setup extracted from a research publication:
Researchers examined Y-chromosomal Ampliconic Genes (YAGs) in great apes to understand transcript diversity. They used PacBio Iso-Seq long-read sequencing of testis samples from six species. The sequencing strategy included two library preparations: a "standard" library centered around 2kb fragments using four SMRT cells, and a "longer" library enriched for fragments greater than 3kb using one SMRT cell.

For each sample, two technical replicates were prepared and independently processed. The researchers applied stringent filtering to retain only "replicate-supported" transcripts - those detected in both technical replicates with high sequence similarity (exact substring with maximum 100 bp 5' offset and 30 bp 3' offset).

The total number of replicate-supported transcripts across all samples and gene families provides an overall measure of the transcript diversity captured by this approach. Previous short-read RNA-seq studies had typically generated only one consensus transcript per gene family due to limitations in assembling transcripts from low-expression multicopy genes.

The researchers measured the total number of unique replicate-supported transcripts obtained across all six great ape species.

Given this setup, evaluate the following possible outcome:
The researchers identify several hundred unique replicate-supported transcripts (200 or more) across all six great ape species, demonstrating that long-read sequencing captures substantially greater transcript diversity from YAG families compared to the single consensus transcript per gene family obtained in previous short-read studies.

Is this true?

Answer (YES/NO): YES